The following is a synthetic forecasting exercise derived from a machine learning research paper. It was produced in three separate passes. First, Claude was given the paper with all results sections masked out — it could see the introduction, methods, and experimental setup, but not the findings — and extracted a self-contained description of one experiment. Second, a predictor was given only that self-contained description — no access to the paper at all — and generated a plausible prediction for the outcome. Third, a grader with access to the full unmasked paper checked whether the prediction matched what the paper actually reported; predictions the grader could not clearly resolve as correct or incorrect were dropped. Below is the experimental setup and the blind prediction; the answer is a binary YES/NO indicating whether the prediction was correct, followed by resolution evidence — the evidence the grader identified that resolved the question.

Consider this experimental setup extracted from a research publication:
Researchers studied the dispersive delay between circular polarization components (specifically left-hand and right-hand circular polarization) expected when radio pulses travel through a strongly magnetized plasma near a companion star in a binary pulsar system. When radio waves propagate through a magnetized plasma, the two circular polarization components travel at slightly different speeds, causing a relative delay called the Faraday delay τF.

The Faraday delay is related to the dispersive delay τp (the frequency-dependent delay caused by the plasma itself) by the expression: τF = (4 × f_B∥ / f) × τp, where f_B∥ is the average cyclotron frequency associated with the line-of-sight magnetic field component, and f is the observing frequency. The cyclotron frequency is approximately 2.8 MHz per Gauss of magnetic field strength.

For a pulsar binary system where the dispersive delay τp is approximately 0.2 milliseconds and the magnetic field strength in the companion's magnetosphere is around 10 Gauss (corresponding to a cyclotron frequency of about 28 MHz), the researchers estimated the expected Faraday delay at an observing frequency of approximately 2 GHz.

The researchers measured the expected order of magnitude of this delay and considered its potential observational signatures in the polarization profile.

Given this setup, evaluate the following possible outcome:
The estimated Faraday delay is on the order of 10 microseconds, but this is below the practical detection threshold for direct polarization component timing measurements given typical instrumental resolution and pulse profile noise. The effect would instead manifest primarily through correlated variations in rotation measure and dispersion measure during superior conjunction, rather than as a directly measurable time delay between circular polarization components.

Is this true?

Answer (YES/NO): NO